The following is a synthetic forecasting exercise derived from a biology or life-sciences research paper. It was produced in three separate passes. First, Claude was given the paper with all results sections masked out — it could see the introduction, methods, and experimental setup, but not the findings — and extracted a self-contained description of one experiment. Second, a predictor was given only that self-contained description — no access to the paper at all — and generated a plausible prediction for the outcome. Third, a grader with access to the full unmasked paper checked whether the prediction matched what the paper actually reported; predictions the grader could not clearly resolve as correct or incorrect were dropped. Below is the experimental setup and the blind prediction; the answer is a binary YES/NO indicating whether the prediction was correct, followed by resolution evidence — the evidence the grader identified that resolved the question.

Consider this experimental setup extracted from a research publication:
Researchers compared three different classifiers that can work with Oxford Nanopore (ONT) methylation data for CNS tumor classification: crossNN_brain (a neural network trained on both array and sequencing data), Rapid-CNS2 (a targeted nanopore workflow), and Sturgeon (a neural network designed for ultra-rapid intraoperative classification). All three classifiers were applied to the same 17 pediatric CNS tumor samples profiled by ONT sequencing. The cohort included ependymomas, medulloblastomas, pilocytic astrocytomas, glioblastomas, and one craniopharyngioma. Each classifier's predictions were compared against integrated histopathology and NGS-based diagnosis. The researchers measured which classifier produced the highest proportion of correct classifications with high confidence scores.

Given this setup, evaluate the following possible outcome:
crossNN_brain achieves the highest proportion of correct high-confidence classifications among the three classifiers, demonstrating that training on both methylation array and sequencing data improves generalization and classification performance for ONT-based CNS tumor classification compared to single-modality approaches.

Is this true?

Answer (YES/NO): NO